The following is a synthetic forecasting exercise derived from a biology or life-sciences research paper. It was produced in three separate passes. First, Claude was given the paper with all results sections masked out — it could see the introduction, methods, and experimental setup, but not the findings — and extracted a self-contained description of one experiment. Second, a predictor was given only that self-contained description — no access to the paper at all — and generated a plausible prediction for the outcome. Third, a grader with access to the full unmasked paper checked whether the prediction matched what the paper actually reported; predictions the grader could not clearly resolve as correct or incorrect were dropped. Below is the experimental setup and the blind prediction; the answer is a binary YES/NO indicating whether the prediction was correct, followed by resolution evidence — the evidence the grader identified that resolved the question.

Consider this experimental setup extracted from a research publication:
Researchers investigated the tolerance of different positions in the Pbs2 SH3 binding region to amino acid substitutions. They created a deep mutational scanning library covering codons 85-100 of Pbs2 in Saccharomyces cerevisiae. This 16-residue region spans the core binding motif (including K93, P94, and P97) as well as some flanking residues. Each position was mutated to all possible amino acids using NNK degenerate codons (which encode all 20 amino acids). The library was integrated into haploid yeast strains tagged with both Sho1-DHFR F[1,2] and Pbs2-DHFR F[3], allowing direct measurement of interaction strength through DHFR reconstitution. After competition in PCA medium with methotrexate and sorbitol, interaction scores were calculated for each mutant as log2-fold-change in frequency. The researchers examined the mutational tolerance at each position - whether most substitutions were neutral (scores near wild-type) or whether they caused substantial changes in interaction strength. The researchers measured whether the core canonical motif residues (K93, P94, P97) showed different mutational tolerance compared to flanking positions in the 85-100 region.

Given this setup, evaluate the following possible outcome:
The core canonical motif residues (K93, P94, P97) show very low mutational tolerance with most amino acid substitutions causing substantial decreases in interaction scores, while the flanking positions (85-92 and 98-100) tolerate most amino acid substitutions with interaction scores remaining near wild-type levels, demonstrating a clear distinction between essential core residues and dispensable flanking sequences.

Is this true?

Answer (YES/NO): NO